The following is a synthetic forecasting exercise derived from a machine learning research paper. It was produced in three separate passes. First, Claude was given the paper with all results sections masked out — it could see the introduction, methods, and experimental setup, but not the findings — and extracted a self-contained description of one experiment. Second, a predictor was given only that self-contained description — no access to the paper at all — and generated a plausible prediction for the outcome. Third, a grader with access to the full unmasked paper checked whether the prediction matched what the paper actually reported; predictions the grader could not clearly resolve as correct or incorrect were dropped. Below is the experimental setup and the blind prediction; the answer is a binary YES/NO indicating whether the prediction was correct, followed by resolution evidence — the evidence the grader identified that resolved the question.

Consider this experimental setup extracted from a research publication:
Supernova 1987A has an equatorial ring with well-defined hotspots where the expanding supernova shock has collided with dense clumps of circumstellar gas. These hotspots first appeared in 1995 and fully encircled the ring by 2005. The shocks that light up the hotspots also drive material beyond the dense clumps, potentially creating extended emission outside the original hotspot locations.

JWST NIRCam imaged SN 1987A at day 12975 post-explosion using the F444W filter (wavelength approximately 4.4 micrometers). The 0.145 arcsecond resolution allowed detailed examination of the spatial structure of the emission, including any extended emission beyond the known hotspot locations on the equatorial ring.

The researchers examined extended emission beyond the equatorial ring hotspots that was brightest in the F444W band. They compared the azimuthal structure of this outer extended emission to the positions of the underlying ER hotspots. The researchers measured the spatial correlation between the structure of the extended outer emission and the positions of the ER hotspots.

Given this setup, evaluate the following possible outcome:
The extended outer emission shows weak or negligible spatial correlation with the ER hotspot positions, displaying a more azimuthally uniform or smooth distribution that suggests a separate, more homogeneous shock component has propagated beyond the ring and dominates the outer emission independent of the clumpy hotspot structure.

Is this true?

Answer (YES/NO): NO